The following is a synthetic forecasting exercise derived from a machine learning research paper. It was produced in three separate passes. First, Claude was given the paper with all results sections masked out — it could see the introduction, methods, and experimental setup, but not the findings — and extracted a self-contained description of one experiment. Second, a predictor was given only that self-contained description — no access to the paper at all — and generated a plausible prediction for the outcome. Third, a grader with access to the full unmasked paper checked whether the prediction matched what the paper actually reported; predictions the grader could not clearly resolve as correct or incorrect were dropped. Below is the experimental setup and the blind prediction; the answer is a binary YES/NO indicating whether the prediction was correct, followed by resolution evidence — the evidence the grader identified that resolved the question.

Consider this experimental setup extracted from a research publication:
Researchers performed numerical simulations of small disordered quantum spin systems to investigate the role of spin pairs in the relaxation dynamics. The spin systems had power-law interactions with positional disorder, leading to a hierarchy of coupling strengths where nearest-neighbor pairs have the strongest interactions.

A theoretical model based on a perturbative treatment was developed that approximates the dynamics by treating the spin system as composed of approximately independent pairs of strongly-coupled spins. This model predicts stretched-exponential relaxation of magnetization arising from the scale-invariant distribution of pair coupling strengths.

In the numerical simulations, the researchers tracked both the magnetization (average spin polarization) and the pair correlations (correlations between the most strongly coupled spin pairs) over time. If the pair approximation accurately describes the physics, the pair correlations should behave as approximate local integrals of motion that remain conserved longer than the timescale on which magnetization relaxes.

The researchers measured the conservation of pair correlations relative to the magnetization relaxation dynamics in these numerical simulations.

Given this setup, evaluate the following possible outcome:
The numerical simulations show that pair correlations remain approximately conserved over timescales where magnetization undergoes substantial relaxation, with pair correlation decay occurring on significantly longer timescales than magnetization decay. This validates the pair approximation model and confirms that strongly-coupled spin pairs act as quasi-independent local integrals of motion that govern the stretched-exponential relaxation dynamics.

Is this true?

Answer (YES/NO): YES